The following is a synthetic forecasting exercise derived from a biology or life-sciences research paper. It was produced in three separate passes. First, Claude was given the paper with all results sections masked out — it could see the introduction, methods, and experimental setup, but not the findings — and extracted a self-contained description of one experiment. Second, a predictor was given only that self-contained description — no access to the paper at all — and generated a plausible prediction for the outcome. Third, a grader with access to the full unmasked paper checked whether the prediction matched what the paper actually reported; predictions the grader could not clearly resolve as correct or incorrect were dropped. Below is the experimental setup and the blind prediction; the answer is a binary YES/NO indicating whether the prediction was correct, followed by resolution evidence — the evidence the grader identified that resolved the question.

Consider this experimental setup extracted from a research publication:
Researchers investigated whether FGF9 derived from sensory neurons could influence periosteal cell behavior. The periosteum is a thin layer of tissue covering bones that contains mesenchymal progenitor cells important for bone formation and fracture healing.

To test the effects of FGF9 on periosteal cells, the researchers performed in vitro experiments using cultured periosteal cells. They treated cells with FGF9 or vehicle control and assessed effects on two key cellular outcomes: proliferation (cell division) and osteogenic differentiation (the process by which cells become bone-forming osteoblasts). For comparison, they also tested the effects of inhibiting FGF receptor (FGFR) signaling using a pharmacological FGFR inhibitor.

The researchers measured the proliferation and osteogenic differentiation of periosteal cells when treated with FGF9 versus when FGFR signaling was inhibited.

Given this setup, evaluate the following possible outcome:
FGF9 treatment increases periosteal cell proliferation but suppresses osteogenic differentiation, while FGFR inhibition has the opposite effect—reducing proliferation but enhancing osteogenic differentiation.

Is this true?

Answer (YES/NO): NO